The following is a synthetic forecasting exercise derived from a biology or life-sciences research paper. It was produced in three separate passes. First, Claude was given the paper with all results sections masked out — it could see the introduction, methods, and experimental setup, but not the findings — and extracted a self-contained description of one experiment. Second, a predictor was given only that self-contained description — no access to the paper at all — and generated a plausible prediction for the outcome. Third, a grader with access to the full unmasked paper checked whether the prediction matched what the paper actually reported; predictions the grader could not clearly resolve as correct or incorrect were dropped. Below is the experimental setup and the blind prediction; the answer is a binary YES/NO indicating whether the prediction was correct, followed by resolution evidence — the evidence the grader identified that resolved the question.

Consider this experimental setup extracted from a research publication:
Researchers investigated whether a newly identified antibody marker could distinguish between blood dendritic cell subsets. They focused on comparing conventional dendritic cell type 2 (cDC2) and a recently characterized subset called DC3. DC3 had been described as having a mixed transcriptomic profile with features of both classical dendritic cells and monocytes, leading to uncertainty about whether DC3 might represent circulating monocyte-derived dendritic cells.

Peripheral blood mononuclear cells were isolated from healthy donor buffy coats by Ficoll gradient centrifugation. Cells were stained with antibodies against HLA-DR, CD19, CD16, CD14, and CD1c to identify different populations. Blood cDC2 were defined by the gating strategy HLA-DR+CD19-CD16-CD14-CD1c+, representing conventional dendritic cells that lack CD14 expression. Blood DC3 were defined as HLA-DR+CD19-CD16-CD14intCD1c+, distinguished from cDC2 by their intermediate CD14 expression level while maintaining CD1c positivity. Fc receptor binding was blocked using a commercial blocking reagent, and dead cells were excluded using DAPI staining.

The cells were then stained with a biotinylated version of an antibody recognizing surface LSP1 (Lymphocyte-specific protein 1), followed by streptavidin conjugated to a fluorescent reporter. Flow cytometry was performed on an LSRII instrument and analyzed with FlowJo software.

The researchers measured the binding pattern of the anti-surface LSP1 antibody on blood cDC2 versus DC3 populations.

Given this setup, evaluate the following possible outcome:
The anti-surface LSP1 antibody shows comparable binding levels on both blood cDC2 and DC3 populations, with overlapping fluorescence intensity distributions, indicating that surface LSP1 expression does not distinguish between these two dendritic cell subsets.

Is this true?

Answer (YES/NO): YES